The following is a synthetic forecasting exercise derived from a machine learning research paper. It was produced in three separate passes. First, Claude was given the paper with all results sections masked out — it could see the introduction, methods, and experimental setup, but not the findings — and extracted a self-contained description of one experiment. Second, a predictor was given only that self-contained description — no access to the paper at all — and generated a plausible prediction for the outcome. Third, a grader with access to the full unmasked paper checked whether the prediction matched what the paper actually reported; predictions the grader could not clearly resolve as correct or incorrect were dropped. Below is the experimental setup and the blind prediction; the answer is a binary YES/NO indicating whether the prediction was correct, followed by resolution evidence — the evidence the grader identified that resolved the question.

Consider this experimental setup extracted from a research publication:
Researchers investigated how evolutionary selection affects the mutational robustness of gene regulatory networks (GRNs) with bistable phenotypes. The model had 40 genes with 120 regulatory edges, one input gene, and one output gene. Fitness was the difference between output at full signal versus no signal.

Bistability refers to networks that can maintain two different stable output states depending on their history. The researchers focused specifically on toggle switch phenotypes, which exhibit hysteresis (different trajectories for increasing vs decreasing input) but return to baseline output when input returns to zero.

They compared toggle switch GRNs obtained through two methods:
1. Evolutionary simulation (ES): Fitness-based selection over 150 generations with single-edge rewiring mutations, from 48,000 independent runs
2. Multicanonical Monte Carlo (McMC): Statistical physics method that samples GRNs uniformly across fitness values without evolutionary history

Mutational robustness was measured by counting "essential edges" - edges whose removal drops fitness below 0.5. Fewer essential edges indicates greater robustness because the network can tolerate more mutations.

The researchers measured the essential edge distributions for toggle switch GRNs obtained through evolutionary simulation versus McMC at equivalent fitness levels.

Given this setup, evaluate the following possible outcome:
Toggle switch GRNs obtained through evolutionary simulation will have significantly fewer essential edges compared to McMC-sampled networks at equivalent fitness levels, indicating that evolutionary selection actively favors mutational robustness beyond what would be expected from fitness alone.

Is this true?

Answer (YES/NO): YES